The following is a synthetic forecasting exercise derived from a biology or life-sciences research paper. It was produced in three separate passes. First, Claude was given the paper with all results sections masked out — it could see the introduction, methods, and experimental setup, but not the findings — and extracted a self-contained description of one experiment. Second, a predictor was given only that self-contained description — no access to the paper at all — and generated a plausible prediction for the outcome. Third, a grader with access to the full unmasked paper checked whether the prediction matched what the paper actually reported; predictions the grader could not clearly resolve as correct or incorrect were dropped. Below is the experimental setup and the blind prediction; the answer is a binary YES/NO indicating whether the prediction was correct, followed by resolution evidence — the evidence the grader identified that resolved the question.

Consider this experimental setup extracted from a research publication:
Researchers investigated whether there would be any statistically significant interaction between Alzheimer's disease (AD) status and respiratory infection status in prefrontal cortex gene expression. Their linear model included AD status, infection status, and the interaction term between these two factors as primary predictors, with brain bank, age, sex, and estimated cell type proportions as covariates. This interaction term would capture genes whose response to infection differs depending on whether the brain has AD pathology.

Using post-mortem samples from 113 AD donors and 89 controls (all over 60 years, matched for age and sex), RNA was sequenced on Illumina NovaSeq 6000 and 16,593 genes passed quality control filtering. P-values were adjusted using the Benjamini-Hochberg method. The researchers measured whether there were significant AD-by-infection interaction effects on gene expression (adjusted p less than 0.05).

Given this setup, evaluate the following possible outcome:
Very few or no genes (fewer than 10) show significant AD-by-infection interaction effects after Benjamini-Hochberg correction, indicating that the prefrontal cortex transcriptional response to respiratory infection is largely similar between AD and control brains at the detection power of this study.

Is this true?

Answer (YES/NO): NO